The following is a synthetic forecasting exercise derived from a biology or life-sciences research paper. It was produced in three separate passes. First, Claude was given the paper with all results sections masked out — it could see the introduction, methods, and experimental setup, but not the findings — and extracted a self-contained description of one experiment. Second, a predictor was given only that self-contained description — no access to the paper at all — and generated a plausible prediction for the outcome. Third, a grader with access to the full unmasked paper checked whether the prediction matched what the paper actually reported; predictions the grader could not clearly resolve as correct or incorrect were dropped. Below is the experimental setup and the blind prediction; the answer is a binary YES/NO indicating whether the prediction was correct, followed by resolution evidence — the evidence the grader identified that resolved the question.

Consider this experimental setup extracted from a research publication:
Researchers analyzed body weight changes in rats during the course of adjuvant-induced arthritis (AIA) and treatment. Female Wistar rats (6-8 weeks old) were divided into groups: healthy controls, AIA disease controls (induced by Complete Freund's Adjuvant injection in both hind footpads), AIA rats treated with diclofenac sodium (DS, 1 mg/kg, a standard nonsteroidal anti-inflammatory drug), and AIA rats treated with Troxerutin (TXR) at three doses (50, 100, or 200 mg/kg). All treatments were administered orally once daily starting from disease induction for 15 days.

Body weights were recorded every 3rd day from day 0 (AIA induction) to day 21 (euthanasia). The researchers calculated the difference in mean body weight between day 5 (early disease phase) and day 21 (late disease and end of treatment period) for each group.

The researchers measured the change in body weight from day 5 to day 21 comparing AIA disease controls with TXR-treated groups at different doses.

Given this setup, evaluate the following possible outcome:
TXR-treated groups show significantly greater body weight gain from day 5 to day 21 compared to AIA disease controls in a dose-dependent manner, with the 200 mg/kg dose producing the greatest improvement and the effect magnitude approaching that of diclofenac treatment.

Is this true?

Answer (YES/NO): NO